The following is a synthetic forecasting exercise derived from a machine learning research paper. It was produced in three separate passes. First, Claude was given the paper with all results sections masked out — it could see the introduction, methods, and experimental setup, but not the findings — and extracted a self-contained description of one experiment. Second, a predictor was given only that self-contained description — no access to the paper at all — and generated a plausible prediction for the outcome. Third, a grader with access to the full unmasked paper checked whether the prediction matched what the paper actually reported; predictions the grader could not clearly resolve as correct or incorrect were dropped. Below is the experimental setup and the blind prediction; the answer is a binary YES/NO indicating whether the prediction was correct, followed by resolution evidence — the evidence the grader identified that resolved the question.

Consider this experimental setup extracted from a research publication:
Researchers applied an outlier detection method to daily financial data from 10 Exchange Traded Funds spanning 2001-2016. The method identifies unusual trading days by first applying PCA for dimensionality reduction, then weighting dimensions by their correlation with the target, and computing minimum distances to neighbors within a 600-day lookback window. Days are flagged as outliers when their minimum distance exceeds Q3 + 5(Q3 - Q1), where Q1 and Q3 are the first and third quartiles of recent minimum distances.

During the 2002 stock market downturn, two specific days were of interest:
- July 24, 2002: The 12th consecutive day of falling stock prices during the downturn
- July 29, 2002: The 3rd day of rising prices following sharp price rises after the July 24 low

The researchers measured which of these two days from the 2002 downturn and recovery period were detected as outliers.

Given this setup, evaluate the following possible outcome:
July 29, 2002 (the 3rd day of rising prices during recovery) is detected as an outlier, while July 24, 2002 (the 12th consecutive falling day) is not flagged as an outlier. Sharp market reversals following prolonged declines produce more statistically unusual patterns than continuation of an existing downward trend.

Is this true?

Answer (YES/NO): NO